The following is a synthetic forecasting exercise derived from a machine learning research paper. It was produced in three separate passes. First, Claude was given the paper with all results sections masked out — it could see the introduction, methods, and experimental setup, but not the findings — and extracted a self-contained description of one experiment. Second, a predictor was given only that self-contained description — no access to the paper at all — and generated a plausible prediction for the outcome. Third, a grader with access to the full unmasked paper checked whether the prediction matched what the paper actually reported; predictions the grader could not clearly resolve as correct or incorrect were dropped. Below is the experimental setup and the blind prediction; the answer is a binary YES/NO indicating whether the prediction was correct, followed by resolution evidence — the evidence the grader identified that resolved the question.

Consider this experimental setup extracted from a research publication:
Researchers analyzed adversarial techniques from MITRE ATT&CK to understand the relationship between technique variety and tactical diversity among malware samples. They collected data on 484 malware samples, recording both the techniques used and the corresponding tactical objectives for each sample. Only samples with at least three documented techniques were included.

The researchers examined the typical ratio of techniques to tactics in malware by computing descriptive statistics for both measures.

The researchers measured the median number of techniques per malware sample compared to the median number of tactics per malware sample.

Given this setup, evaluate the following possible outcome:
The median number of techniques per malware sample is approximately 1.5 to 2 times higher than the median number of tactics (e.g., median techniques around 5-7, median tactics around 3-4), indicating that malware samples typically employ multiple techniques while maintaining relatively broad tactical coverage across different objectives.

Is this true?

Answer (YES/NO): NO